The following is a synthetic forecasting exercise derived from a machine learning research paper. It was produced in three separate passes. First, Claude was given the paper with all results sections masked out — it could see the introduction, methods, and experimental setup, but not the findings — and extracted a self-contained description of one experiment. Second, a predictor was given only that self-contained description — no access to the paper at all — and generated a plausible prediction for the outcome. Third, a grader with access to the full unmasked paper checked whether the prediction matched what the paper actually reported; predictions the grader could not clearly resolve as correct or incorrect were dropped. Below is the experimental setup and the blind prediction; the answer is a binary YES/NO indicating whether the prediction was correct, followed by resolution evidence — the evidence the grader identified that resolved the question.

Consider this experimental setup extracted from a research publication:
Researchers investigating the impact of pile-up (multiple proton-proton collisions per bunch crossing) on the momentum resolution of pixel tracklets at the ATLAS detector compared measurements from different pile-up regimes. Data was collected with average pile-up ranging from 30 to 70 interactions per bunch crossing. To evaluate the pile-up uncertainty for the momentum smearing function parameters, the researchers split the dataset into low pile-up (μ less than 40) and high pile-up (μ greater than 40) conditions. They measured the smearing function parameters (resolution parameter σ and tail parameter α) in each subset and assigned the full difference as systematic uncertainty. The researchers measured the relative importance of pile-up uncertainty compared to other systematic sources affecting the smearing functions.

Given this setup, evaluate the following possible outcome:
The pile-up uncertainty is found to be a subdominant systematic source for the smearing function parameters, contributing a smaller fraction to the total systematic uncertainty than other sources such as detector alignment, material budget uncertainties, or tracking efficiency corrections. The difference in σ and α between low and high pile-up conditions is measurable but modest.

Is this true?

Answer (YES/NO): NO